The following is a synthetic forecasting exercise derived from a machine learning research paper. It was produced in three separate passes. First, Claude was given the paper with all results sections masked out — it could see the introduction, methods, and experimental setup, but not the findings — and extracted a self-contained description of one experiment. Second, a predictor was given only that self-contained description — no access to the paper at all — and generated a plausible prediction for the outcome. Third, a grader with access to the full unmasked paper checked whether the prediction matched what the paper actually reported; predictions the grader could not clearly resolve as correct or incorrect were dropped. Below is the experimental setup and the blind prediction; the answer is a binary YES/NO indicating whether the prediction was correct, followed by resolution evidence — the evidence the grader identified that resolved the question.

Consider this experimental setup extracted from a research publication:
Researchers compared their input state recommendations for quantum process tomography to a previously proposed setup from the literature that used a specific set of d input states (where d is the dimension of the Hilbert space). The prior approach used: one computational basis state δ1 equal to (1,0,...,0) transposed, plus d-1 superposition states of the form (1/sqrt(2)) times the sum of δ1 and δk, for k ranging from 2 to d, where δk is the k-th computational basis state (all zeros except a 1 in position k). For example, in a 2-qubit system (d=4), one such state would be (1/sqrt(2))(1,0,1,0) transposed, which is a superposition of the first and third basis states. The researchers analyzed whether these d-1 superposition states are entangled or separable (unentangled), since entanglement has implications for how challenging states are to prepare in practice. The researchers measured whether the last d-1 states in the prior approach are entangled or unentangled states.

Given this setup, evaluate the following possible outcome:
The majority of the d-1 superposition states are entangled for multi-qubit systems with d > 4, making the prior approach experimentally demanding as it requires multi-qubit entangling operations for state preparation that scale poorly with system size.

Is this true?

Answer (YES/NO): NO